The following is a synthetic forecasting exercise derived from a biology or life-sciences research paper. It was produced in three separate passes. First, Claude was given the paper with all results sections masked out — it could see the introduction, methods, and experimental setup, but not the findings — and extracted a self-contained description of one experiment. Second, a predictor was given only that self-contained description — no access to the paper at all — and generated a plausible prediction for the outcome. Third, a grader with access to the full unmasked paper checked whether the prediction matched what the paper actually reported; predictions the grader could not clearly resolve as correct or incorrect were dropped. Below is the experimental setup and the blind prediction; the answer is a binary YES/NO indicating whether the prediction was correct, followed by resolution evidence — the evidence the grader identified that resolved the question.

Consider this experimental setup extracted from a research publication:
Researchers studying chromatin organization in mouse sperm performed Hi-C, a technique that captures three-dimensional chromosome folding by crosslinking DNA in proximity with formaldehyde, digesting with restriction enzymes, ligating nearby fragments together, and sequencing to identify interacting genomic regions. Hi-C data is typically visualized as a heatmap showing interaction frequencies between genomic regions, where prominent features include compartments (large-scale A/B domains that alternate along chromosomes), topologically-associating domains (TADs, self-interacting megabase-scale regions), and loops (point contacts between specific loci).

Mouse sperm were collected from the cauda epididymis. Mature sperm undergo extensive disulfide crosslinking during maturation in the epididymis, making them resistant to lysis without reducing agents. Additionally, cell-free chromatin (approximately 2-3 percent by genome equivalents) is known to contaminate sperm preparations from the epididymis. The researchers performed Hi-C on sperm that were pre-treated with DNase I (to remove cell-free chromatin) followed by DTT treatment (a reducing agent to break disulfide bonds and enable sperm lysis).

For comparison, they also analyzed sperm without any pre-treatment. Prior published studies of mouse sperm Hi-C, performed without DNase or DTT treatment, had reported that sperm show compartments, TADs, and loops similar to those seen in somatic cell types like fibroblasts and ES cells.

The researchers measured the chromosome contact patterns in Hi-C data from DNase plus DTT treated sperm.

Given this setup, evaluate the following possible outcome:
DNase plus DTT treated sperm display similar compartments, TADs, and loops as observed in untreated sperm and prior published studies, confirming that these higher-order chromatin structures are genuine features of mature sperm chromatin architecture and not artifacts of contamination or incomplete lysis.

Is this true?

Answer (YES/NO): NO